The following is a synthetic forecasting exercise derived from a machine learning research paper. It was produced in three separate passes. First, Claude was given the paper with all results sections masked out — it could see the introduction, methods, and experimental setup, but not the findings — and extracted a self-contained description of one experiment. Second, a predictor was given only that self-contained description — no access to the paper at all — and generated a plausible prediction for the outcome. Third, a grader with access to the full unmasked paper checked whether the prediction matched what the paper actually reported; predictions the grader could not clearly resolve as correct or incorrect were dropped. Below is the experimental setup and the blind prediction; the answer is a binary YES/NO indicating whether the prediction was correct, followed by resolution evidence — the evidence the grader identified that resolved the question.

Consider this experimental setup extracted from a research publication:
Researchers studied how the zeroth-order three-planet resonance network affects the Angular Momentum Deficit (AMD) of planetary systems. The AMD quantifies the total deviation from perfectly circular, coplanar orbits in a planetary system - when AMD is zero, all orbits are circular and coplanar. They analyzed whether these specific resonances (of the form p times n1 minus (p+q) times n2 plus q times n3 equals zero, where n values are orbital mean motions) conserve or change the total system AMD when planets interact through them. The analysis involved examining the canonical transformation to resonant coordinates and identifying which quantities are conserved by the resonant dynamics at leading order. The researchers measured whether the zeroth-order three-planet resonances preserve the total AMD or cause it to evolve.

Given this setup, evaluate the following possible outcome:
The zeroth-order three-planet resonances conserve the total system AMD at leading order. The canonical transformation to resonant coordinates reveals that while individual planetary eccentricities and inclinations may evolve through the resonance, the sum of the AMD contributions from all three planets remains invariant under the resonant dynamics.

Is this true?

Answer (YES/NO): YES